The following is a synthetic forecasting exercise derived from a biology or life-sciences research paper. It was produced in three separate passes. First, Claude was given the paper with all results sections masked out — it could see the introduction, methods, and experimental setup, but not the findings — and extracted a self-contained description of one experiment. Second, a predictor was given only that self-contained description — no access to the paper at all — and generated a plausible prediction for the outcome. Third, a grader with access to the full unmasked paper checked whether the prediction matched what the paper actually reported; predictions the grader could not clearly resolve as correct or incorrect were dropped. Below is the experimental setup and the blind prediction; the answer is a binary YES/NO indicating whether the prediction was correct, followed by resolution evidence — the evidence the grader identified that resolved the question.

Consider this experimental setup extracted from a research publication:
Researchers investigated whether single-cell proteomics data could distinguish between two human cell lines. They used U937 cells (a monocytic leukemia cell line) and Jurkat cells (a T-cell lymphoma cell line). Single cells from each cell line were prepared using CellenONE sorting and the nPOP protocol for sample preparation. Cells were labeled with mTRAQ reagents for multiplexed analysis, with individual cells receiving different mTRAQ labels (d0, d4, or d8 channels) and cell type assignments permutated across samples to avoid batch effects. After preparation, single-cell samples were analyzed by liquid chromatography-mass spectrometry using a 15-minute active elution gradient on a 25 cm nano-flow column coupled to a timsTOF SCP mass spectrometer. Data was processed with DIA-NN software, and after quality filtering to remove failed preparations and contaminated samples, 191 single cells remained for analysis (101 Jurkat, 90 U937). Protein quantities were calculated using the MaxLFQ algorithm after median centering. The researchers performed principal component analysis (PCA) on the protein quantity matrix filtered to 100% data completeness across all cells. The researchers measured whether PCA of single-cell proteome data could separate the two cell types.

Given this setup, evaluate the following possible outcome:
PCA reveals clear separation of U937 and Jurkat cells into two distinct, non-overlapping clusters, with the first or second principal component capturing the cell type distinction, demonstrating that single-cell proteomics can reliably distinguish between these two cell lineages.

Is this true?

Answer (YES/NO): YES